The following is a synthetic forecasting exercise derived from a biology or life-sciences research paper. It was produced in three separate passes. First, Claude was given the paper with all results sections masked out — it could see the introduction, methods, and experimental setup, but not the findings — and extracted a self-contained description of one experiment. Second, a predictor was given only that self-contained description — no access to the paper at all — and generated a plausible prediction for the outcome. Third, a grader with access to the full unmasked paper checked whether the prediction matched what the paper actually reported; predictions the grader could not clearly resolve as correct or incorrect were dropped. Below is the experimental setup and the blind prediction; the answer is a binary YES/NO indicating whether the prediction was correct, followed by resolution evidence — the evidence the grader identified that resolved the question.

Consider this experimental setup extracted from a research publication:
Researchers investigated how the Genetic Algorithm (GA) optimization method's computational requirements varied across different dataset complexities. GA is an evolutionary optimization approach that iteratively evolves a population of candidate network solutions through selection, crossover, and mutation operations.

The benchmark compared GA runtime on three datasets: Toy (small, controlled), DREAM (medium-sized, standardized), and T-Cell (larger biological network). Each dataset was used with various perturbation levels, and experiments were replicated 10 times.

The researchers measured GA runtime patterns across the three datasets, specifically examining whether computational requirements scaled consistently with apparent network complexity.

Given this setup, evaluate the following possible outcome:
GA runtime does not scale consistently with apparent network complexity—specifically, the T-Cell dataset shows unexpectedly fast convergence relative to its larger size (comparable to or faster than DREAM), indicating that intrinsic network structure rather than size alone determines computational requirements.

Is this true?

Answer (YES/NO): YES